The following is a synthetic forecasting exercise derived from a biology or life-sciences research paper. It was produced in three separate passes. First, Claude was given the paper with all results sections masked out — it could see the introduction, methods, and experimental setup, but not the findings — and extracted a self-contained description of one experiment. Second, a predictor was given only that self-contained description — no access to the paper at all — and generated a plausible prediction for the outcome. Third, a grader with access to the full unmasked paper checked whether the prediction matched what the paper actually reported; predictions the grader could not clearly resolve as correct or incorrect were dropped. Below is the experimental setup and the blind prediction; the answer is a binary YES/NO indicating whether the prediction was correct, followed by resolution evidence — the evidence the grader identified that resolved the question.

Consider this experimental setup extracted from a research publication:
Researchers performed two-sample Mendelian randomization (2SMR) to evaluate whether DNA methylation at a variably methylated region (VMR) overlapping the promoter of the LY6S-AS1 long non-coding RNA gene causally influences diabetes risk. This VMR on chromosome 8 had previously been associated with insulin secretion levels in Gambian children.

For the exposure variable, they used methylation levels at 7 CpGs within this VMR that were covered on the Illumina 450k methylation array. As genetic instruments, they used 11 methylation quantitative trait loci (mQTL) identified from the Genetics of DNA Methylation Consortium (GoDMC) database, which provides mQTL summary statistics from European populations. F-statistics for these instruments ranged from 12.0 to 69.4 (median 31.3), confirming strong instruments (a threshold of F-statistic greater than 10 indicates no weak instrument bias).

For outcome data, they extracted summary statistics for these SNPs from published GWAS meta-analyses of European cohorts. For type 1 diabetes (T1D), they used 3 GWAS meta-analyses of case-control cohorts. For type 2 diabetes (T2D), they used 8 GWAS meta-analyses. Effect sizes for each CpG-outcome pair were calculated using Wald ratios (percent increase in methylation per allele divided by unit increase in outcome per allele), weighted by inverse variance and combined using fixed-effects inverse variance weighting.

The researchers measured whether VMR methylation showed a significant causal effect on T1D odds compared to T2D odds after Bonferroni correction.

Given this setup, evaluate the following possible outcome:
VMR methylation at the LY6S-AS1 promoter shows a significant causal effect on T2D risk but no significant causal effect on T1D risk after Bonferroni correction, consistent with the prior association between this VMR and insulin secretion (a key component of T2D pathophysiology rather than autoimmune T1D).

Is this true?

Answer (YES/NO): NO